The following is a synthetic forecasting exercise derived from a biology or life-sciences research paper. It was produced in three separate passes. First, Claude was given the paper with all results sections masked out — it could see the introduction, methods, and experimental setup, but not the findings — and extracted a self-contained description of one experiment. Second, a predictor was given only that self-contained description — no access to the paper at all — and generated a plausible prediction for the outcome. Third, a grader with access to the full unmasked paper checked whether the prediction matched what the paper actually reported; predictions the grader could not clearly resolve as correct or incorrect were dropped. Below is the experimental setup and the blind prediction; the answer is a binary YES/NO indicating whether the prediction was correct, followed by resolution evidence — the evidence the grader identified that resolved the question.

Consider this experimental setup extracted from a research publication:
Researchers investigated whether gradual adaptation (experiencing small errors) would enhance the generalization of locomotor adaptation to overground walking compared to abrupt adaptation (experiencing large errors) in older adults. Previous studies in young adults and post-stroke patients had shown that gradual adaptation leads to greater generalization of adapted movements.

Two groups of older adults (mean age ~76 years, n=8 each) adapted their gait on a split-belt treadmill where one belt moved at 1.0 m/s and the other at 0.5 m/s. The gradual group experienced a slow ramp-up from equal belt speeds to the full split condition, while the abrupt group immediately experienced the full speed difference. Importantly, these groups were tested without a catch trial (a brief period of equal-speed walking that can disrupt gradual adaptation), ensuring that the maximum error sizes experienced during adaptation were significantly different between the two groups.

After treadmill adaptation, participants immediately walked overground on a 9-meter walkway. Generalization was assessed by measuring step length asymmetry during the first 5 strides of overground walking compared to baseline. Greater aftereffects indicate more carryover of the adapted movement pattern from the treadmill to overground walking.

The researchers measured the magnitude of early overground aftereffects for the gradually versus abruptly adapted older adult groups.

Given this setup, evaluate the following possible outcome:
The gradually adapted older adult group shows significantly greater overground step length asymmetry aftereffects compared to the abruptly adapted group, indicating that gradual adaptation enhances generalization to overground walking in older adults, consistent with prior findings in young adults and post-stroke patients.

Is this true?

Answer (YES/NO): NO